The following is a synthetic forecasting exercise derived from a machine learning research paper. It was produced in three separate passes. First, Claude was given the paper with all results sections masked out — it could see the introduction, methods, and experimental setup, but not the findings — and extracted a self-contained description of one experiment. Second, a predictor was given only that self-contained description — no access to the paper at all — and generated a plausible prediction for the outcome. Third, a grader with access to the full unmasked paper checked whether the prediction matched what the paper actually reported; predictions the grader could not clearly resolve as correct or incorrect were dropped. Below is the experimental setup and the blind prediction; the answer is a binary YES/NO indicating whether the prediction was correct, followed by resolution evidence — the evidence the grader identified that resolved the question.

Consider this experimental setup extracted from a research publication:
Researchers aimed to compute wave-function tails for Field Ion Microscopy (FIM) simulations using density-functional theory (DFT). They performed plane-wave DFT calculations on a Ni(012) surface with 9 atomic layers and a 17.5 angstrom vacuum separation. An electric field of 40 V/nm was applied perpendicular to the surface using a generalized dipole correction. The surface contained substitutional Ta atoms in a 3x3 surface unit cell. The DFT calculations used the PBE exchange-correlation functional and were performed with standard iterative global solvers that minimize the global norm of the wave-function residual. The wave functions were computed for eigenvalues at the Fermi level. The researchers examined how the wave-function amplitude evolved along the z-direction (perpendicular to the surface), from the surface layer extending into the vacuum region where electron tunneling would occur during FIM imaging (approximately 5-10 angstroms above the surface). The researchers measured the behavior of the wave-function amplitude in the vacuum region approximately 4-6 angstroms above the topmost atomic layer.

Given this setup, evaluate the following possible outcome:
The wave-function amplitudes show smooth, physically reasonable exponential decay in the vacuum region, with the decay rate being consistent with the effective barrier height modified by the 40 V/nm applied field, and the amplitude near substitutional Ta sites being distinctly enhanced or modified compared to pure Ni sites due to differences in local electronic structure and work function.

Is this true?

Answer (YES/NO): NO